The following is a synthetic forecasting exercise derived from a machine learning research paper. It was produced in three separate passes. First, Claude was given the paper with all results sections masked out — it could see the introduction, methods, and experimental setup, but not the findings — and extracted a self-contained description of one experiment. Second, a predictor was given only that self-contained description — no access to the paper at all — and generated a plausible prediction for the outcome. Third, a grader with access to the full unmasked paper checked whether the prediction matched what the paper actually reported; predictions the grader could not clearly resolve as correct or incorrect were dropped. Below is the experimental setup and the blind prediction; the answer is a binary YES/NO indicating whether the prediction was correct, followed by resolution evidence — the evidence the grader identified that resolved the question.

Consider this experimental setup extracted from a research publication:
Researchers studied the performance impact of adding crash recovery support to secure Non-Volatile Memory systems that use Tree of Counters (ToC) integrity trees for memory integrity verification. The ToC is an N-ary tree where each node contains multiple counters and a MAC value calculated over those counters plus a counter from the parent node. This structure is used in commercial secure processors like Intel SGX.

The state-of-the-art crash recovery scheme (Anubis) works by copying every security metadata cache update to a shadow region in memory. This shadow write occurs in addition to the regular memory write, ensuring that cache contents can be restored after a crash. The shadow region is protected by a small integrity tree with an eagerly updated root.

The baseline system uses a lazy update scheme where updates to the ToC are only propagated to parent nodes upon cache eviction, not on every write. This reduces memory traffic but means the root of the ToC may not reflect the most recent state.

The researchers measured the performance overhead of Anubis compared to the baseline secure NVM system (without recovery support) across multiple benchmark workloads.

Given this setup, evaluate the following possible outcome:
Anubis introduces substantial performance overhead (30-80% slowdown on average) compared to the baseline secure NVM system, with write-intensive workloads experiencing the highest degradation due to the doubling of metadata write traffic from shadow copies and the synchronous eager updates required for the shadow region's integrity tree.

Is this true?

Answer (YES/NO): NO